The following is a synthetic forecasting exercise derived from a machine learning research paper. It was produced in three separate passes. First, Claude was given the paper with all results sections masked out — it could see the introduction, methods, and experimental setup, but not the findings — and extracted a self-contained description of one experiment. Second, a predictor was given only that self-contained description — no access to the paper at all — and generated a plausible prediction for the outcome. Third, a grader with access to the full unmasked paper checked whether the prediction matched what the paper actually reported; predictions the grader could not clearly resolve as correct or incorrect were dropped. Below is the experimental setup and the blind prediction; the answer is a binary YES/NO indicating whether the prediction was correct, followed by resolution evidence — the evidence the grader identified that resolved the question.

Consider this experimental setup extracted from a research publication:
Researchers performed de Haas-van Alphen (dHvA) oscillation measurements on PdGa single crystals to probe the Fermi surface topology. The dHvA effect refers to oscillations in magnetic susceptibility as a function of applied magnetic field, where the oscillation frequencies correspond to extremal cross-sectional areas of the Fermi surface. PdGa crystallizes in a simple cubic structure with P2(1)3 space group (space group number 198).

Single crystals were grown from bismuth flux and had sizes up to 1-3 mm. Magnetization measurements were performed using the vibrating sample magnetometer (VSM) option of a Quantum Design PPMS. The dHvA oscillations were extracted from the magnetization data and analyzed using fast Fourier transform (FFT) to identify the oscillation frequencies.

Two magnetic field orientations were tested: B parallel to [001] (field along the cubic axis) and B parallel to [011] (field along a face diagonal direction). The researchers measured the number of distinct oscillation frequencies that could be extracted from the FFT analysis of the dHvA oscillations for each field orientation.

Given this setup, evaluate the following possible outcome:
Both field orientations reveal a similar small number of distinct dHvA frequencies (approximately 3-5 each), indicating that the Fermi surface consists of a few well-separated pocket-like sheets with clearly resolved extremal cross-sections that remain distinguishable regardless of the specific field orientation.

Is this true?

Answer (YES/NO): NO